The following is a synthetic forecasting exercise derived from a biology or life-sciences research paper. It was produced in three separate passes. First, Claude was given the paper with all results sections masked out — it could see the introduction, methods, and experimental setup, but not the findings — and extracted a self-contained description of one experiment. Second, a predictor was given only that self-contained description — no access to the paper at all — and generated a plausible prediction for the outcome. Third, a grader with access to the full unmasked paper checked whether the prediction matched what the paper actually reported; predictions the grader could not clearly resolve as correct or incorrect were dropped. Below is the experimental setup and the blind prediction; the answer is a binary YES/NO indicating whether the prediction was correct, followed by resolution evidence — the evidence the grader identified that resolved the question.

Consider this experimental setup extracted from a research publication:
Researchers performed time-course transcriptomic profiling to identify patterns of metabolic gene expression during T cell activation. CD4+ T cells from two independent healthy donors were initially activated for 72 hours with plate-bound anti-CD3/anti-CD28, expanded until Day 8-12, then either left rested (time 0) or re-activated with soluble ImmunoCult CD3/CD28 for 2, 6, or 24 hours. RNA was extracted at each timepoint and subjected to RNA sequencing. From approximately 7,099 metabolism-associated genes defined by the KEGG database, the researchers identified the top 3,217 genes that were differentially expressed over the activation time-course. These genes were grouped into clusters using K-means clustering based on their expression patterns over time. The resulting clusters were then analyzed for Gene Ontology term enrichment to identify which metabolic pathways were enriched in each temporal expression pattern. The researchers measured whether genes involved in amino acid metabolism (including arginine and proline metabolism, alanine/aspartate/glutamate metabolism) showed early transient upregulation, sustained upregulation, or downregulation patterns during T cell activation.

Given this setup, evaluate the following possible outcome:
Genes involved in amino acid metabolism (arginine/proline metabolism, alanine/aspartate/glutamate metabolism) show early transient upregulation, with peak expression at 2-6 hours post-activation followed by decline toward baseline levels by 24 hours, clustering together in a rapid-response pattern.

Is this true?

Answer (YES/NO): NO